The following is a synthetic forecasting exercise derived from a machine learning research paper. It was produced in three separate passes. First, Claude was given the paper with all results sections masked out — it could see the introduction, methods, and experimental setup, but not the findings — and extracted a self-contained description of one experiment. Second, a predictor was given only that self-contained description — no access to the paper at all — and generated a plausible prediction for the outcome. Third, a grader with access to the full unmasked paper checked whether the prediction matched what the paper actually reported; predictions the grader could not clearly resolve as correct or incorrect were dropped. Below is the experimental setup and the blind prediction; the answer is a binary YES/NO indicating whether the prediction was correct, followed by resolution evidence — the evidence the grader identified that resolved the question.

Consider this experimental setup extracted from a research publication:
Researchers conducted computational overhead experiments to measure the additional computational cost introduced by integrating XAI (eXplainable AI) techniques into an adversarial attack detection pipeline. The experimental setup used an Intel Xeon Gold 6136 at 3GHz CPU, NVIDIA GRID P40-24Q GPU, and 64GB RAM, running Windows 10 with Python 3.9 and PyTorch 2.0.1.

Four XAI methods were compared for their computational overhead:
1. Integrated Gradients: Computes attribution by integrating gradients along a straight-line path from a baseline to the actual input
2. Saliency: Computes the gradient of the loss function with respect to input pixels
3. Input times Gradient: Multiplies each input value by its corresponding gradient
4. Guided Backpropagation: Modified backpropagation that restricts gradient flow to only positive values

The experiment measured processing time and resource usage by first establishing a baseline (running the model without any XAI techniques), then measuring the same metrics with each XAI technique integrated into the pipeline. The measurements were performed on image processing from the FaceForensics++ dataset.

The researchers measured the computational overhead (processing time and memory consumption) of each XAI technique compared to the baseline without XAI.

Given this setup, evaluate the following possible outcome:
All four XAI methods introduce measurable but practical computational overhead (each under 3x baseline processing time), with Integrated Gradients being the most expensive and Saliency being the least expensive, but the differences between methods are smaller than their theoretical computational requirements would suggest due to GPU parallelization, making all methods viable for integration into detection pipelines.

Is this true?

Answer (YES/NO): NO